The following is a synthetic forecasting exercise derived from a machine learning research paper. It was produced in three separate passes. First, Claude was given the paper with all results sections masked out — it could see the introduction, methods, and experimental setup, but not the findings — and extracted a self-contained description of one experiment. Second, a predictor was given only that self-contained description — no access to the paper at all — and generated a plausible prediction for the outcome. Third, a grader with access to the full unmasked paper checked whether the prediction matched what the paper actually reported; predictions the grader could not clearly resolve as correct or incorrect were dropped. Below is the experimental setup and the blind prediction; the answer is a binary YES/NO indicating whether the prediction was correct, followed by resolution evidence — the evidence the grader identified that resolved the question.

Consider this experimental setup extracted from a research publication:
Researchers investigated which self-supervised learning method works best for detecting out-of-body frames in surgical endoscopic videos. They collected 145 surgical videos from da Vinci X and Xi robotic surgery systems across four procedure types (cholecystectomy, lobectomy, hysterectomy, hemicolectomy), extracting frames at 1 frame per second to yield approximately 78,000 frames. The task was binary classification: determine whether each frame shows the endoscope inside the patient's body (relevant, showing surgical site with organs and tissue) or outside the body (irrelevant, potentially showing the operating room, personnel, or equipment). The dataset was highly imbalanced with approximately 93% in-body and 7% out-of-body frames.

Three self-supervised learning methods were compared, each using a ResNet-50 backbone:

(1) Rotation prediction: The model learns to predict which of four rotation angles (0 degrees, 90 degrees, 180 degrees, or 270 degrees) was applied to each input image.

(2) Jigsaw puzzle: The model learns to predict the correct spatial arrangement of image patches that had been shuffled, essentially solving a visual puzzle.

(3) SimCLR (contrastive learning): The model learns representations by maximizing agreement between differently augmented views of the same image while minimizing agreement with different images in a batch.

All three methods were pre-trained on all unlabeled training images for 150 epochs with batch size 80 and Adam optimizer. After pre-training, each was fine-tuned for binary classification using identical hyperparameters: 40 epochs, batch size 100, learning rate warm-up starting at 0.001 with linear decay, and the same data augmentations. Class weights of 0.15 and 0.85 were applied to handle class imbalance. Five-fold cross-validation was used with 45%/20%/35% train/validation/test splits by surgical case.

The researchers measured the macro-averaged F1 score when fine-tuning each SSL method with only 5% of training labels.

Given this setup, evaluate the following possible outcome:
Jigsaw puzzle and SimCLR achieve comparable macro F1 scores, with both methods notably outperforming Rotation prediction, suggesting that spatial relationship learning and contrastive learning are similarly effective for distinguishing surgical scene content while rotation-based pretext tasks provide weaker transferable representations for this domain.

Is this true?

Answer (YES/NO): NO